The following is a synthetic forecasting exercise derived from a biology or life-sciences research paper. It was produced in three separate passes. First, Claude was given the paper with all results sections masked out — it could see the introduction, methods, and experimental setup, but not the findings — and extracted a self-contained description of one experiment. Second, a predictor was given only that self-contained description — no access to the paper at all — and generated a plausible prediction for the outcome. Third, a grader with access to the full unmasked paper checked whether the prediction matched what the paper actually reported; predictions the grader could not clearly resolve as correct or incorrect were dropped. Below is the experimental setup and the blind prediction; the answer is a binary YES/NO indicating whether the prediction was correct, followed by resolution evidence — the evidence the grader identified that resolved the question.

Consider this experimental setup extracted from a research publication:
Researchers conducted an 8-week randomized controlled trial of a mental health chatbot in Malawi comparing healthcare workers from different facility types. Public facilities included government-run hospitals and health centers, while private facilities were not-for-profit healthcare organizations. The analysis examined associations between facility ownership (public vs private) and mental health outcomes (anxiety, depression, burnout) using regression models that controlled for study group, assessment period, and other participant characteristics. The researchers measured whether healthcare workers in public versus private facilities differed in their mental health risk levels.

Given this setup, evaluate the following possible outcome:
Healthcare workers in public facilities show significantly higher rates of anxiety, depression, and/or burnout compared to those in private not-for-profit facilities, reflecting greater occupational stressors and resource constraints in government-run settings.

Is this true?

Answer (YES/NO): YES